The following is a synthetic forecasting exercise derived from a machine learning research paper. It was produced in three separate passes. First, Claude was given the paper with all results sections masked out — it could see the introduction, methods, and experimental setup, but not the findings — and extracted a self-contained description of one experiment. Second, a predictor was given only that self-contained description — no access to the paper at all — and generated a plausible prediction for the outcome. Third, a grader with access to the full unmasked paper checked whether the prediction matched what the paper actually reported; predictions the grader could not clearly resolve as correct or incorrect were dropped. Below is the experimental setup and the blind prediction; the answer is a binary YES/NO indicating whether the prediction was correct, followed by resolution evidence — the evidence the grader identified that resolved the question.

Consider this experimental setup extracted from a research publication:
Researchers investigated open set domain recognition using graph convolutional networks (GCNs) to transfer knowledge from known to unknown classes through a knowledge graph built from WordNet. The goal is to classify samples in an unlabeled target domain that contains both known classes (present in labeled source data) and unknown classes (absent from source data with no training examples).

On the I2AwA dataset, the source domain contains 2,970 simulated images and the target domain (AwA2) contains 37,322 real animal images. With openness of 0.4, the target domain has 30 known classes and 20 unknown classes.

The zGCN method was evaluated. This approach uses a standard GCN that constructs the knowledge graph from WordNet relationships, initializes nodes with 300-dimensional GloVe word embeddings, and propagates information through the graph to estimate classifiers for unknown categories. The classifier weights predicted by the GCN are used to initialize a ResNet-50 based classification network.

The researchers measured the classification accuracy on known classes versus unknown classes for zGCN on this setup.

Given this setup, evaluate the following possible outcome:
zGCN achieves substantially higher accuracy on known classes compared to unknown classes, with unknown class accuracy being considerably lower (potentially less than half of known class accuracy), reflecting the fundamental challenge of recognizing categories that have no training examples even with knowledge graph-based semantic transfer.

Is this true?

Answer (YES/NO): YES